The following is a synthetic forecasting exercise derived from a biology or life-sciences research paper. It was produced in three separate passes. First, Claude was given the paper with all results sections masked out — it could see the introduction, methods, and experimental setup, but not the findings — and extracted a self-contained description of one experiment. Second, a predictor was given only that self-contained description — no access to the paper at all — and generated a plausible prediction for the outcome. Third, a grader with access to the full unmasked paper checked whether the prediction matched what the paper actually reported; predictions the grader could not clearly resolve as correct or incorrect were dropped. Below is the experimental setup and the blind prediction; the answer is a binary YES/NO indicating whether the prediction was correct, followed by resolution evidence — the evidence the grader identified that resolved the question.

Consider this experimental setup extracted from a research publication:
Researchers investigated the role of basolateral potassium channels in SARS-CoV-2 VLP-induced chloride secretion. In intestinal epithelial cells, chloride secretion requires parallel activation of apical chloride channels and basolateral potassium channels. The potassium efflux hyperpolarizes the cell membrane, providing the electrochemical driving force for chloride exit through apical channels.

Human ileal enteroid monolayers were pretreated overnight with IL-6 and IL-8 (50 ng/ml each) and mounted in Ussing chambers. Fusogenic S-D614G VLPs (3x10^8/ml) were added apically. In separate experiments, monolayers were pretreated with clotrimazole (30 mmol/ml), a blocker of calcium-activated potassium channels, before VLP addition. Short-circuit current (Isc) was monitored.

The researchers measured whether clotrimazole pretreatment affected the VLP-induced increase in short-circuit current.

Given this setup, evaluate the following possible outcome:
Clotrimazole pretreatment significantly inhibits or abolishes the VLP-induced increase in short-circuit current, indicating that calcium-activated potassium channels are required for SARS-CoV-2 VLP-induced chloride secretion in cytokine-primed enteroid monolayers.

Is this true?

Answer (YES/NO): YES